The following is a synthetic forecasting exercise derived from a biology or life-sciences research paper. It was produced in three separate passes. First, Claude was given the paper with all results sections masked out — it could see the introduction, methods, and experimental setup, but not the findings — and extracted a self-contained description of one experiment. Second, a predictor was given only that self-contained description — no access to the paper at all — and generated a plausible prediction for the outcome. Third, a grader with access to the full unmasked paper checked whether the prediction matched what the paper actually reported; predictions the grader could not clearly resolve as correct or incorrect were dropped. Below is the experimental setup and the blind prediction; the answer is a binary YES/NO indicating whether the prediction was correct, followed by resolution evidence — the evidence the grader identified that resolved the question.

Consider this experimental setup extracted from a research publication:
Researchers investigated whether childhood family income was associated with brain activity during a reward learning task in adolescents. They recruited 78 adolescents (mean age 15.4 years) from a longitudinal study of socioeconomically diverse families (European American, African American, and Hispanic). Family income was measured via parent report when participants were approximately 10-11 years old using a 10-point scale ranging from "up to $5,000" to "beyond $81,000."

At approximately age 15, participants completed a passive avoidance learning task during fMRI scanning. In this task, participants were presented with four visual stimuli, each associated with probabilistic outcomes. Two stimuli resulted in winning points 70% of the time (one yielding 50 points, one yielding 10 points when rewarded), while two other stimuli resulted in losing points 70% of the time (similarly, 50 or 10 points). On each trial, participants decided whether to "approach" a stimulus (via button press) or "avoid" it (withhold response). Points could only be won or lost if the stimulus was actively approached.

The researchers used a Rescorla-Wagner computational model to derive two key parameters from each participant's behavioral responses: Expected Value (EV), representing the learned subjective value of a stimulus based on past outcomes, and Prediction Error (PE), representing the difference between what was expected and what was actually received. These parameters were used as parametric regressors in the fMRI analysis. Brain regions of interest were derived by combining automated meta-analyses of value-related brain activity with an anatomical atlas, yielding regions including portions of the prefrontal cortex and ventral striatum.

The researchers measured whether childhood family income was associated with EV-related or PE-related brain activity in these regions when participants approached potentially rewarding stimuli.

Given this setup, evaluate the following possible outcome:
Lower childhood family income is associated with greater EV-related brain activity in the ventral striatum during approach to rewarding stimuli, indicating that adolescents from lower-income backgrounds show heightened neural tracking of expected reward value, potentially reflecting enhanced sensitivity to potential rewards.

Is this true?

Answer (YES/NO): NO